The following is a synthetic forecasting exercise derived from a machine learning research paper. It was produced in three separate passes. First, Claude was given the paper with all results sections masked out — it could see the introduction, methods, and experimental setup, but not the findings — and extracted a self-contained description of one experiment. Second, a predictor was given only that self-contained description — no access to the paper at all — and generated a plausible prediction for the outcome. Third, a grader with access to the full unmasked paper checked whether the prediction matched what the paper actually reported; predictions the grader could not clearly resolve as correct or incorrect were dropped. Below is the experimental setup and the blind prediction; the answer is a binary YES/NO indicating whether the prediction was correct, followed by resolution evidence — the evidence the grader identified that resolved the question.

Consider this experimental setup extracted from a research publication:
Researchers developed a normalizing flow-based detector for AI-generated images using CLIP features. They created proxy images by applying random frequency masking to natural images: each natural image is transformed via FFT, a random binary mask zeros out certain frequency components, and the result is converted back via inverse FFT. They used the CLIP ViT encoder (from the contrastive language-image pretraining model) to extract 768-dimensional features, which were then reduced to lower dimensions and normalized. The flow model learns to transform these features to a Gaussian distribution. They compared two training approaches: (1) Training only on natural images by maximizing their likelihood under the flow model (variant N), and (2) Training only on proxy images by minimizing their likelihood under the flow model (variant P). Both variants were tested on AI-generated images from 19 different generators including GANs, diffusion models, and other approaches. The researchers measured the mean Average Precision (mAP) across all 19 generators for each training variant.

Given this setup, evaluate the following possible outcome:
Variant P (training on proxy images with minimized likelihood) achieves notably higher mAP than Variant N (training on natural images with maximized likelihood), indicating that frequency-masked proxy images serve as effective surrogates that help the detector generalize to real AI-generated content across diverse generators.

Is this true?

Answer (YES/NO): YES